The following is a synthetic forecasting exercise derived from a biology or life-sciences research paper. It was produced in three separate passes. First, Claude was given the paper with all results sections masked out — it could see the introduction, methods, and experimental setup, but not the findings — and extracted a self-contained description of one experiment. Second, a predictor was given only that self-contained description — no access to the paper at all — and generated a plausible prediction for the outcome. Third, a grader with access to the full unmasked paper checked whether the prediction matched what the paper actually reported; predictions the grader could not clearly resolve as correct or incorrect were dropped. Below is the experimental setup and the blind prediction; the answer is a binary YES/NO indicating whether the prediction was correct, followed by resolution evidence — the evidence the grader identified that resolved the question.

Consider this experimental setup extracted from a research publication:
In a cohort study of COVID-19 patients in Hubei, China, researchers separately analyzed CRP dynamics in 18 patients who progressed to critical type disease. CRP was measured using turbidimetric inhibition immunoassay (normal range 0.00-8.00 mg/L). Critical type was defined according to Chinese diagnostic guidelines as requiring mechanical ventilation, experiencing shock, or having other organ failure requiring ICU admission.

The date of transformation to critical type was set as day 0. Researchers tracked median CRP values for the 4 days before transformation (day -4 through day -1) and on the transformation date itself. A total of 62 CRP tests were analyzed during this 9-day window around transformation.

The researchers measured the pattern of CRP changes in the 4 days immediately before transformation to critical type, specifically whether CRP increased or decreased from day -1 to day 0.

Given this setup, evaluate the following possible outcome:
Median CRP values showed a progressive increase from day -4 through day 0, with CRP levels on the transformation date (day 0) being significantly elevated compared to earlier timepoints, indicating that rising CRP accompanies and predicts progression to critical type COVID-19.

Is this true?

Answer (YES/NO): NO